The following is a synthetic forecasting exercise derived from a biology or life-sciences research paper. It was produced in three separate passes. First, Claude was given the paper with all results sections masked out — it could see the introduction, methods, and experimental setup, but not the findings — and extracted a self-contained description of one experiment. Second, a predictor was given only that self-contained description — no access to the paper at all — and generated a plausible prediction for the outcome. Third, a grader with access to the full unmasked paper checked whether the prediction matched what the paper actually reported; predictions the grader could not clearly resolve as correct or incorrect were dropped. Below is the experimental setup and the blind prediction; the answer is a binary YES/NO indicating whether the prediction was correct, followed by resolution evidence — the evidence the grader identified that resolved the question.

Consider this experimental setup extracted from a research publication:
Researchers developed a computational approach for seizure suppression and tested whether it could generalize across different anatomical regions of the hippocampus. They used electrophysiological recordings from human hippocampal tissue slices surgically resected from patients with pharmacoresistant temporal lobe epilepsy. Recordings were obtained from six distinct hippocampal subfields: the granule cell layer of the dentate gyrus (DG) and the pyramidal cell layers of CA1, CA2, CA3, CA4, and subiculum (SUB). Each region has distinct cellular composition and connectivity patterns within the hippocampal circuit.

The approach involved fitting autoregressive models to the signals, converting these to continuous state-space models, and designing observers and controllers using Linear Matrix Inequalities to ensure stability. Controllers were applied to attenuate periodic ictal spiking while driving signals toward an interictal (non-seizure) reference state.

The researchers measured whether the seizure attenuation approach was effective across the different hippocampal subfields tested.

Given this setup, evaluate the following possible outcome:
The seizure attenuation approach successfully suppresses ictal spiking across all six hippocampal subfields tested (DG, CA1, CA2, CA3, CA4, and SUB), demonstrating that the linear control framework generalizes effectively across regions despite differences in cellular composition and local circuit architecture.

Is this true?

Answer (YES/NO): YES